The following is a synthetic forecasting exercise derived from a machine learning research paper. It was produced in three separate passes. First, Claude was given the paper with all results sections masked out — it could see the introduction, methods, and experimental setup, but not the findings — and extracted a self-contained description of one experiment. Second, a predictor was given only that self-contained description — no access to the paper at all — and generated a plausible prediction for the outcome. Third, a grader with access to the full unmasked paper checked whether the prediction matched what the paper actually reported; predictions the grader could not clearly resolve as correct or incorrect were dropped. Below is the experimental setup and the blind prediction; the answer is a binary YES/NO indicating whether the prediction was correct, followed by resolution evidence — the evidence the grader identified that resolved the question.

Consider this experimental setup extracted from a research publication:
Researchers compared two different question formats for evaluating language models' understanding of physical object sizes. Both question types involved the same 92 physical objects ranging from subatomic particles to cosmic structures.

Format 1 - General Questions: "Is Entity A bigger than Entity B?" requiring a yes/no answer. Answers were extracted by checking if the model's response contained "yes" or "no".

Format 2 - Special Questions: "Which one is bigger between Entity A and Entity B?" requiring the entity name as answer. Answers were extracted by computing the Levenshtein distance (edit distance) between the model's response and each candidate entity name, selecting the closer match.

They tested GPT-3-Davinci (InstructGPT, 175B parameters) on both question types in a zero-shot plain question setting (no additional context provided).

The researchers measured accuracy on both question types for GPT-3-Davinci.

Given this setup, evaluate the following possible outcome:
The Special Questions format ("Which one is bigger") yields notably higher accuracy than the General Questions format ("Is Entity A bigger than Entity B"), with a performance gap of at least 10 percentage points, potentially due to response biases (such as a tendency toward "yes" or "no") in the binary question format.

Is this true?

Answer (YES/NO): YES